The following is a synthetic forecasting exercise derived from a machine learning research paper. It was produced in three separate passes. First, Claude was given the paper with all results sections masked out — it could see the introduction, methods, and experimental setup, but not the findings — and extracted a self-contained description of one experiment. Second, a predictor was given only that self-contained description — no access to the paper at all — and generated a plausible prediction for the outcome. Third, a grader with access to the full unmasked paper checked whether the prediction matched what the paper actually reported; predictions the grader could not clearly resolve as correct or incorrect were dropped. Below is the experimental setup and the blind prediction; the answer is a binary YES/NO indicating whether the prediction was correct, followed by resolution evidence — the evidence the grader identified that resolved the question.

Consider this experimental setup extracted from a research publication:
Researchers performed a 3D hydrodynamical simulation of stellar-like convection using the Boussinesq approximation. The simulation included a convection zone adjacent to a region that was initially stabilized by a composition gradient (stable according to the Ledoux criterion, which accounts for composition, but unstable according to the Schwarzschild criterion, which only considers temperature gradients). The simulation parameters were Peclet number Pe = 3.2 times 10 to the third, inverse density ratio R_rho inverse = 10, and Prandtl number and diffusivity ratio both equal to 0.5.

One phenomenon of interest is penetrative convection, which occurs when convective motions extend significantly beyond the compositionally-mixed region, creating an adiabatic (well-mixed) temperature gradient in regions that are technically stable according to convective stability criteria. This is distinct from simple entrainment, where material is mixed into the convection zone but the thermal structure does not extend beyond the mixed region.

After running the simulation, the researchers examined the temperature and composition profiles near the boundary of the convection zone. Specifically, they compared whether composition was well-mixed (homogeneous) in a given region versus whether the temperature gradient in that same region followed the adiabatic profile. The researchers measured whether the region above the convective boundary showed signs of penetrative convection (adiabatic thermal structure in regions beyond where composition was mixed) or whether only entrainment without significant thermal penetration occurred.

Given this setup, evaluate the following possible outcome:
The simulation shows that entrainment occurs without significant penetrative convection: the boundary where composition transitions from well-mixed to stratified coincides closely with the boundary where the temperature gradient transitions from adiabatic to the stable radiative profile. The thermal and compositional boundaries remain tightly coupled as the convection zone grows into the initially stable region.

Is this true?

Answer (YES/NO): NO